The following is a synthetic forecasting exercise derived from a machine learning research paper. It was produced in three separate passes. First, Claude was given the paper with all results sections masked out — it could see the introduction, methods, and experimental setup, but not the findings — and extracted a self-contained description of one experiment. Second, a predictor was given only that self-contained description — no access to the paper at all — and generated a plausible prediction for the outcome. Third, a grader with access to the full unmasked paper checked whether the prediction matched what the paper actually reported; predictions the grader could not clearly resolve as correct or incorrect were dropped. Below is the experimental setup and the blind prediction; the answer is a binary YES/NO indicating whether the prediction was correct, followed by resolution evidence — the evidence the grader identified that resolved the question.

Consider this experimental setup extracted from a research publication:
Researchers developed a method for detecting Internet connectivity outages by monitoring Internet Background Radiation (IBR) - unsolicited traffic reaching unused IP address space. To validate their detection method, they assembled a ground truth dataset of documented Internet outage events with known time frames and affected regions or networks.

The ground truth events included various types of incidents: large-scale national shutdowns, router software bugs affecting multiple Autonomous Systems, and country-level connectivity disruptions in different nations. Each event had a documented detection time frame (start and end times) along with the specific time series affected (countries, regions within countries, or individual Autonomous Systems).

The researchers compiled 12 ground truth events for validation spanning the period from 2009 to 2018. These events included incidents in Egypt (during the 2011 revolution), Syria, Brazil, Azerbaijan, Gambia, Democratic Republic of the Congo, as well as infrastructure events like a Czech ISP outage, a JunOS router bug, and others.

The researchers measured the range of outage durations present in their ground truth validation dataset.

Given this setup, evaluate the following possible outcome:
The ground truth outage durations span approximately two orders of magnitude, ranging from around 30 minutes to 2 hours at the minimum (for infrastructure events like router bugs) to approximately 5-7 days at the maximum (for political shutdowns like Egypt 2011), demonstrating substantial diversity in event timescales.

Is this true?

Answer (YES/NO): NO